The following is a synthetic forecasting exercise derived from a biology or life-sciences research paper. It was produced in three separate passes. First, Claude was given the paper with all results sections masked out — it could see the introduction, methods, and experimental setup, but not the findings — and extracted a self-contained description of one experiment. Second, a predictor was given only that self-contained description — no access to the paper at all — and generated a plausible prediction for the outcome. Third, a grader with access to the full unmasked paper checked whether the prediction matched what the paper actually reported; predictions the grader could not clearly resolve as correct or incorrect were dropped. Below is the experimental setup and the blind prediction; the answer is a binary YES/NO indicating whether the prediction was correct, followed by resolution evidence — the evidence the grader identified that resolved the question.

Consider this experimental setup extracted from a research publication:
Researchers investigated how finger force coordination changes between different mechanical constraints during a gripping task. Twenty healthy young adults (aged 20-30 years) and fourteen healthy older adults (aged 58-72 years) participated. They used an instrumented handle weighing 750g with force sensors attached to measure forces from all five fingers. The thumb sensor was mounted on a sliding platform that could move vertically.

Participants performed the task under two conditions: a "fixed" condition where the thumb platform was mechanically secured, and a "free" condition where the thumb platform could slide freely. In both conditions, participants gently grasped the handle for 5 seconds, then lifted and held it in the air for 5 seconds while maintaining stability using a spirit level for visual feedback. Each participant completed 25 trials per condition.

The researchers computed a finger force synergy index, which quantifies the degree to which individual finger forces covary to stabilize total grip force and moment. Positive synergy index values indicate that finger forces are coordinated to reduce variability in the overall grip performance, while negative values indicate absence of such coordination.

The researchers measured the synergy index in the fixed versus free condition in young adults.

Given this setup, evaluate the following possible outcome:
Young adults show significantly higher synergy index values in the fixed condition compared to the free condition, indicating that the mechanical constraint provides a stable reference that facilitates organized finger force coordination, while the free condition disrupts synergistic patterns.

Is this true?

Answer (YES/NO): YES